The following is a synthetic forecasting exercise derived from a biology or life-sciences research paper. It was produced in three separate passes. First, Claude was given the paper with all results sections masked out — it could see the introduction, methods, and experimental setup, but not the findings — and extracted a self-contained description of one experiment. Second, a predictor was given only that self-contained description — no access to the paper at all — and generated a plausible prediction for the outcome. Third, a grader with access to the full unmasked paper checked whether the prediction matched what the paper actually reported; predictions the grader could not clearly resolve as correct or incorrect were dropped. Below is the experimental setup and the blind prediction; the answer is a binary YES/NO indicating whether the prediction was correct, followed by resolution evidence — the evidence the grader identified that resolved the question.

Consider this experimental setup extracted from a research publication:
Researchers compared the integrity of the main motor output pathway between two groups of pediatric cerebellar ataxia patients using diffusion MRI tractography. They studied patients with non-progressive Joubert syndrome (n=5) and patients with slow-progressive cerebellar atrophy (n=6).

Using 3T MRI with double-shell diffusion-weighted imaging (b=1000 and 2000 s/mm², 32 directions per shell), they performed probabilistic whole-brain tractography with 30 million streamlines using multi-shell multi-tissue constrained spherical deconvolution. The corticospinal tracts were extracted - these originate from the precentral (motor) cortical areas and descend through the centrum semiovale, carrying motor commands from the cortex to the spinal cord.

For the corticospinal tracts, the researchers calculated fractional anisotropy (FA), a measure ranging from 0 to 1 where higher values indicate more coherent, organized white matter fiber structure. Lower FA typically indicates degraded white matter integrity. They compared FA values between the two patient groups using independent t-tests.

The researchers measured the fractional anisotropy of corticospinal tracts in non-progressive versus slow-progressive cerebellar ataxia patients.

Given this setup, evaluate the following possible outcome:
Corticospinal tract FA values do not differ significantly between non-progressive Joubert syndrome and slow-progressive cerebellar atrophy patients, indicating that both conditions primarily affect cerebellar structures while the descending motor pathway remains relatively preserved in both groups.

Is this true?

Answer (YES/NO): NO